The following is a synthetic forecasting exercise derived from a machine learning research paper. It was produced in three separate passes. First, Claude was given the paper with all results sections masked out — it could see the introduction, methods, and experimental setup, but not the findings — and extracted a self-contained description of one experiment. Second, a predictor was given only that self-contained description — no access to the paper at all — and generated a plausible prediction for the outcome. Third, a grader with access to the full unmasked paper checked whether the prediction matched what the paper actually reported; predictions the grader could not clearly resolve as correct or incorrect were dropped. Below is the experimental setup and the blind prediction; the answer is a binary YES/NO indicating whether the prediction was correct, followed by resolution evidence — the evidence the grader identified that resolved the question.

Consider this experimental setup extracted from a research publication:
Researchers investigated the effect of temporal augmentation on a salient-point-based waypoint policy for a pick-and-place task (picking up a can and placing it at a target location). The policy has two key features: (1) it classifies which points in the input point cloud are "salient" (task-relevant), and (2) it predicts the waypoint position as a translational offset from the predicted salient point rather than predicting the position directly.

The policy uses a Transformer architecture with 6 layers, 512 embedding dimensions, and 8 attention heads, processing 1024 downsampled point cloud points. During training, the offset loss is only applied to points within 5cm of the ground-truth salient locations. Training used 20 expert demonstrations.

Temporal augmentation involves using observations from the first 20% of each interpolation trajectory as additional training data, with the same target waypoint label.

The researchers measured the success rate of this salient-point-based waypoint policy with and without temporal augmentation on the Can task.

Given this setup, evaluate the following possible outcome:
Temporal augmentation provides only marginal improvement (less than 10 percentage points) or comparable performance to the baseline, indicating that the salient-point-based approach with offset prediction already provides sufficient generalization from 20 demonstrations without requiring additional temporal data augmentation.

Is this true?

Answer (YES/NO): NO